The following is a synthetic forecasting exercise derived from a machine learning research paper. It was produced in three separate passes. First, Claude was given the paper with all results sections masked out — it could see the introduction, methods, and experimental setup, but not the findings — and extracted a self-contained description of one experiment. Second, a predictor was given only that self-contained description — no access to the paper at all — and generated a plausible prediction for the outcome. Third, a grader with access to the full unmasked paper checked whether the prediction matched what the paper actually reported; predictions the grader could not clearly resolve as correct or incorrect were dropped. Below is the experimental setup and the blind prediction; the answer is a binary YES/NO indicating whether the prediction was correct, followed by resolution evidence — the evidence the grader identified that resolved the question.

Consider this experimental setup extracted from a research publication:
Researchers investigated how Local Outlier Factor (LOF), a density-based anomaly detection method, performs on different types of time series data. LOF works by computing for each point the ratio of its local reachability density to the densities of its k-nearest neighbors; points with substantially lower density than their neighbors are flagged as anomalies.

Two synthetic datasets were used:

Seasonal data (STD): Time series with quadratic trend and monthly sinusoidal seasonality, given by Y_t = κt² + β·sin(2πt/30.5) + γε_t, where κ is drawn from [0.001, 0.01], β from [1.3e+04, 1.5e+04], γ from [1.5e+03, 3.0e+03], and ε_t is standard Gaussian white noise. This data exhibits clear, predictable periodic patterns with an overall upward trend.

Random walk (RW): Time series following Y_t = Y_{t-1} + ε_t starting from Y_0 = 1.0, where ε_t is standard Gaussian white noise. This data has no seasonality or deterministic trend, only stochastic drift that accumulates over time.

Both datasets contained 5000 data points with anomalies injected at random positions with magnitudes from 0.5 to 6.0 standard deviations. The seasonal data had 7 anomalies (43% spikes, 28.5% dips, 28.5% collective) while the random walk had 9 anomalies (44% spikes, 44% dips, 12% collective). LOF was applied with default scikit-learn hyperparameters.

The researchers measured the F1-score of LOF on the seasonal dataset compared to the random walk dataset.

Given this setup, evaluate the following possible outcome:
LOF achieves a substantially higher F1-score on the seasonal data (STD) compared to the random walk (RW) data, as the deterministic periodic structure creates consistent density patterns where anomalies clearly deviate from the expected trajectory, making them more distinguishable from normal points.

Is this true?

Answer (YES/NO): NO